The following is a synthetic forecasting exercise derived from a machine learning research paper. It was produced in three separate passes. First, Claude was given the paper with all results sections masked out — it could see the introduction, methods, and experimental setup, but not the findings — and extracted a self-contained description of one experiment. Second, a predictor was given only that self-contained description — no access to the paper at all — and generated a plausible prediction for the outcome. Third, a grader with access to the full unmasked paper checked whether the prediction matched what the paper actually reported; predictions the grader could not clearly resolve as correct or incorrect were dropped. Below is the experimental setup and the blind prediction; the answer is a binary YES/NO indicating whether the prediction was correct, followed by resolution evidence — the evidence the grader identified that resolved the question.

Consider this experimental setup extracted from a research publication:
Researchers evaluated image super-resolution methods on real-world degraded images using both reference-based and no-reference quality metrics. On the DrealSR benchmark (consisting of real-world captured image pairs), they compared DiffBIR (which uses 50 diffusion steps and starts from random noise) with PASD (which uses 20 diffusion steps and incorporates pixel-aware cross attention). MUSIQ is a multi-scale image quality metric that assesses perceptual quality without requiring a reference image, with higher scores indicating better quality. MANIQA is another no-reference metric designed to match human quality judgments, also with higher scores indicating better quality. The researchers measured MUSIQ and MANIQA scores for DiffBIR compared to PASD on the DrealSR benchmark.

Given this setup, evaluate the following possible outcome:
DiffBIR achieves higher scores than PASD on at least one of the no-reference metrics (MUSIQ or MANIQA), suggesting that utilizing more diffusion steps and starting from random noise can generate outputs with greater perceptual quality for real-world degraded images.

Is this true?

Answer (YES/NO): NO